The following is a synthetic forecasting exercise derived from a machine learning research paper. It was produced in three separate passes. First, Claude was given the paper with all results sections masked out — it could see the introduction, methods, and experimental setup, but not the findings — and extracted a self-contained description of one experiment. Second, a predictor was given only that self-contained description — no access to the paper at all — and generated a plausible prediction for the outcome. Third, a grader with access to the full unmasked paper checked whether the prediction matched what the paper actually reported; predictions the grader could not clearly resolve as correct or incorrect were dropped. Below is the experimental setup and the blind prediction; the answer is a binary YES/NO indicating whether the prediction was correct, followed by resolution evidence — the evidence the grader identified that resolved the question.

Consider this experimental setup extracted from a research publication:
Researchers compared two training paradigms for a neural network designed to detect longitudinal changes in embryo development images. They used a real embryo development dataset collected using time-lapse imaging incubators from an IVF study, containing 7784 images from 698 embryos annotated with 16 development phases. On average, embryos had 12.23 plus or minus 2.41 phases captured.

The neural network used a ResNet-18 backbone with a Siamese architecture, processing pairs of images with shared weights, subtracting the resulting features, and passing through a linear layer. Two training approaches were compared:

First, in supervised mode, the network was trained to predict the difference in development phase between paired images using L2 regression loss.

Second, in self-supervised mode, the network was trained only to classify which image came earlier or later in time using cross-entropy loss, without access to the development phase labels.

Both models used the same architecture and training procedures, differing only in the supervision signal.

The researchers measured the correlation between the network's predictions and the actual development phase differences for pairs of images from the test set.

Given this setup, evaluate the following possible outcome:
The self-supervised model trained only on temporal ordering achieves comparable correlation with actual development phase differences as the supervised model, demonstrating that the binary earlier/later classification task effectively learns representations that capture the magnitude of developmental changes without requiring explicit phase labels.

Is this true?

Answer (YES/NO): YES